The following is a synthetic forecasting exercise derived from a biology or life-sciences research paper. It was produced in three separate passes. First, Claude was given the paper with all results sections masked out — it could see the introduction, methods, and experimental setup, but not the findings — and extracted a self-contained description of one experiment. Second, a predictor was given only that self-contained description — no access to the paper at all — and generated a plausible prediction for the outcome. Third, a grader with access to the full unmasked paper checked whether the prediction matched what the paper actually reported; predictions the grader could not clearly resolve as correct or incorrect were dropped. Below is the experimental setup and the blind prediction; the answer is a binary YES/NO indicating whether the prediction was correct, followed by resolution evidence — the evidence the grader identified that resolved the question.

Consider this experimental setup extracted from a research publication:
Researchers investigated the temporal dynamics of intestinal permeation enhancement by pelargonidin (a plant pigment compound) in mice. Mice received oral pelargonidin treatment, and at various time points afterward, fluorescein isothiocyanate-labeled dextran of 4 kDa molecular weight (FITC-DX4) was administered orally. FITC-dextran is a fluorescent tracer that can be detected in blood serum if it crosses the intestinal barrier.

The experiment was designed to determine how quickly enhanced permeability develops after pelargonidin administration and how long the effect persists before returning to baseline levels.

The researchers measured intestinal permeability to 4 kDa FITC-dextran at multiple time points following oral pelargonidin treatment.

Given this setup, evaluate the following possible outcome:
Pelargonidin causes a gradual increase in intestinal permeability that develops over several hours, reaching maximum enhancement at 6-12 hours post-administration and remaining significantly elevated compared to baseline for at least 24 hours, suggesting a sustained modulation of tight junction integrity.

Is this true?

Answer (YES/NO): NO